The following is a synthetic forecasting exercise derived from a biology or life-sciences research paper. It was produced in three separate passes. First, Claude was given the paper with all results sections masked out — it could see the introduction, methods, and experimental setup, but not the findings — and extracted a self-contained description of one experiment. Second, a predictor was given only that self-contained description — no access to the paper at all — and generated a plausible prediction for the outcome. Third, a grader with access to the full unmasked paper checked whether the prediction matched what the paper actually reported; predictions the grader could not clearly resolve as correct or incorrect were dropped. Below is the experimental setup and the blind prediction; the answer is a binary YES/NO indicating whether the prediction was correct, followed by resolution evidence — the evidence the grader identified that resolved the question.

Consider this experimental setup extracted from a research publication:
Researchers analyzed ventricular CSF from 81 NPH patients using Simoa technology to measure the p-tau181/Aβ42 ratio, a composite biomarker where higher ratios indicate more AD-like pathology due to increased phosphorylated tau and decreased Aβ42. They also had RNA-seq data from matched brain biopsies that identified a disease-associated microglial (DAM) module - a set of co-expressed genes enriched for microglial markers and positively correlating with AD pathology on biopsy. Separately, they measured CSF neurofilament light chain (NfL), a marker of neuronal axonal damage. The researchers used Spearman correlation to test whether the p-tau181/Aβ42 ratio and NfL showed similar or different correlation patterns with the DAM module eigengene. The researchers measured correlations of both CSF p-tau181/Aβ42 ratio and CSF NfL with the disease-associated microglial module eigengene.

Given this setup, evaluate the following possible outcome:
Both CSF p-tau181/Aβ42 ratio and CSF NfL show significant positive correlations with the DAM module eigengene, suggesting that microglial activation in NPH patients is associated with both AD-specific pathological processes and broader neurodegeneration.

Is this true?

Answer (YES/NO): NO